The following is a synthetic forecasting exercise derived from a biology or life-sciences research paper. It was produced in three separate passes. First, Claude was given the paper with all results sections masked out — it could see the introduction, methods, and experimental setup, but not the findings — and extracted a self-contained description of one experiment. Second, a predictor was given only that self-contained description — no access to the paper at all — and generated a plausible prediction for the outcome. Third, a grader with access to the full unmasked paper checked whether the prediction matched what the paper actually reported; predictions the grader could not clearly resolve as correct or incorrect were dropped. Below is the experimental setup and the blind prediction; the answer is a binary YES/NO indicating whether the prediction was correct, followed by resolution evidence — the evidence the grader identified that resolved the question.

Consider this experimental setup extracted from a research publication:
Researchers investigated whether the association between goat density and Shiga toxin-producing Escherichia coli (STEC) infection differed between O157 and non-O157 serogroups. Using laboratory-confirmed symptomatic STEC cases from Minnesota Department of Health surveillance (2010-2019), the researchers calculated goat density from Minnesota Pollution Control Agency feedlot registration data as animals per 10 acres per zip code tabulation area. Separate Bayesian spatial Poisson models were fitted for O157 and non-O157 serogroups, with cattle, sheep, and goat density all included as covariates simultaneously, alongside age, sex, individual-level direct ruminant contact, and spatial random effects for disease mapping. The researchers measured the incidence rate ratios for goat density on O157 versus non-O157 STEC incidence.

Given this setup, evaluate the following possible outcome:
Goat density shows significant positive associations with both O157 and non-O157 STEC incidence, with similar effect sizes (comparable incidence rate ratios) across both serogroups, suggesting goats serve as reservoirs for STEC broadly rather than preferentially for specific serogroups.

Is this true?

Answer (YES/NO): NO